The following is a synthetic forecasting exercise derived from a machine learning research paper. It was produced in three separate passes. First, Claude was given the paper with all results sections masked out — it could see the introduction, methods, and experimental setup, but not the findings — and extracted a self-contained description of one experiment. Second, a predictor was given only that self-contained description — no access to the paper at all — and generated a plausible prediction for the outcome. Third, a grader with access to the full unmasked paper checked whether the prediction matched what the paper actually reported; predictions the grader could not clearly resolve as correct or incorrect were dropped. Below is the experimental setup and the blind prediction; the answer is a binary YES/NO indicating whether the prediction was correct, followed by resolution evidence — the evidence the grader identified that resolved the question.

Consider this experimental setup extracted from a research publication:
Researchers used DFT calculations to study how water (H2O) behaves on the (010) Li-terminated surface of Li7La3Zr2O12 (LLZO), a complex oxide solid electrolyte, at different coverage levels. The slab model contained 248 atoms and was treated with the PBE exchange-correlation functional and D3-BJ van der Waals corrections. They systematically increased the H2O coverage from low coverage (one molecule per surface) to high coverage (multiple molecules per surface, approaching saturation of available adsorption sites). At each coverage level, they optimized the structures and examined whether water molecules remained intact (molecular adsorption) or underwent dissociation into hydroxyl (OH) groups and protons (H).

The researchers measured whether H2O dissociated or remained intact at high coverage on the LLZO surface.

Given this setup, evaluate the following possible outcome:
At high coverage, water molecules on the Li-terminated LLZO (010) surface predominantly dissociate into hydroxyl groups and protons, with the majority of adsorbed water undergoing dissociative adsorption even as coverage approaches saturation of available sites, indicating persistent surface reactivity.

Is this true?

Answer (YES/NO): NO